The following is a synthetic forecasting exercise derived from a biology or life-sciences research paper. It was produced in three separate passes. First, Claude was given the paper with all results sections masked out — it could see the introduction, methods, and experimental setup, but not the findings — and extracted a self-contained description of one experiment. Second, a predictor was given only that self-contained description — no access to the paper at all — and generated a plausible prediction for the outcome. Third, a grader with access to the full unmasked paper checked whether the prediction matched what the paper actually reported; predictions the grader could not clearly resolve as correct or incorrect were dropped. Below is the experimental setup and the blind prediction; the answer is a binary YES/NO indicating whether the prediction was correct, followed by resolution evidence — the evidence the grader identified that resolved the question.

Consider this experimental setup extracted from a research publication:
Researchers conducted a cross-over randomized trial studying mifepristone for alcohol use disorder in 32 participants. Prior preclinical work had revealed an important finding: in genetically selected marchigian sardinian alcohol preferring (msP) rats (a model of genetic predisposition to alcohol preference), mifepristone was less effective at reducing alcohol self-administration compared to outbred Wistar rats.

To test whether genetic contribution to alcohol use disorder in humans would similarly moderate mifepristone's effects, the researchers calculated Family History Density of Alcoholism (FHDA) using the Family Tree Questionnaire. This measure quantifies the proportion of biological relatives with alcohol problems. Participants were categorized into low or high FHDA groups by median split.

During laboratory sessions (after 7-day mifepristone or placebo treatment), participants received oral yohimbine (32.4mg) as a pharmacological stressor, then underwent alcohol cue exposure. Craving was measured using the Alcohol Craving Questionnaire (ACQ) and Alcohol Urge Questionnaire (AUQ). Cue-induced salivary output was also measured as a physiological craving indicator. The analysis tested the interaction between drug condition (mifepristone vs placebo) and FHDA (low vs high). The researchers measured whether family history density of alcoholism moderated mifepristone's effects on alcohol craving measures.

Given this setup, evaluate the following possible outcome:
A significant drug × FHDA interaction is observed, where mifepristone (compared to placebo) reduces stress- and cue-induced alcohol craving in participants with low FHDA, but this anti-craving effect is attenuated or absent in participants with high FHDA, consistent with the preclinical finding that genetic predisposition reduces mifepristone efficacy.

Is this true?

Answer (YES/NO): YES